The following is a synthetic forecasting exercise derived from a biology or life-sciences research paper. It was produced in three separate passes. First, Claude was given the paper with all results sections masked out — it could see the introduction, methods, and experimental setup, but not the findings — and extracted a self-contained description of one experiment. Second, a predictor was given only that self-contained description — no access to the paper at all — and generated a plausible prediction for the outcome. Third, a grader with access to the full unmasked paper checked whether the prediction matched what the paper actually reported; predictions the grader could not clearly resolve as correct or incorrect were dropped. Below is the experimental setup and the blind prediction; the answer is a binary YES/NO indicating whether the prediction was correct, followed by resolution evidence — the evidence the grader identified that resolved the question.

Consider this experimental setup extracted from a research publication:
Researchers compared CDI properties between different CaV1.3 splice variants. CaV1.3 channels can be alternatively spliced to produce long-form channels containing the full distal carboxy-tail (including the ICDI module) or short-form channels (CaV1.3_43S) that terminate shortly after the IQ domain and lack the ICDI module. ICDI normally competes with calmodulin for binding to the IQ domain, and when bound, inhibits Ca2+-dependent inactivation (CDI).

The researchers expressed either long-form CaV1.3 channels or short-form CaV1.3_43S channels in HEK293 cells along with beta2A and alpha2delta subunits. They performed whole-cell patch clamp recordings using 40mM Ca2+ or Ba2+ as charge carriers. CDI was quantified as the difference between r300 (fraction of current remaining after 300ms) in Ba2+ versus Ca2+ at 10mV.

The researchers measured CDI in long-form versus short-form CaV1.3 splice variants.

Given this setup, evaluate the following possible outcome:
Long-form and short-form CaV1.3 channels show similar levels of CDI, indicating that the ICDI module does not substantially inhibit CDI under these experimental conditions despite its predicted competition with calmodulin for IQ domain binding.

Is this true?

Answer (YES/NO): NO